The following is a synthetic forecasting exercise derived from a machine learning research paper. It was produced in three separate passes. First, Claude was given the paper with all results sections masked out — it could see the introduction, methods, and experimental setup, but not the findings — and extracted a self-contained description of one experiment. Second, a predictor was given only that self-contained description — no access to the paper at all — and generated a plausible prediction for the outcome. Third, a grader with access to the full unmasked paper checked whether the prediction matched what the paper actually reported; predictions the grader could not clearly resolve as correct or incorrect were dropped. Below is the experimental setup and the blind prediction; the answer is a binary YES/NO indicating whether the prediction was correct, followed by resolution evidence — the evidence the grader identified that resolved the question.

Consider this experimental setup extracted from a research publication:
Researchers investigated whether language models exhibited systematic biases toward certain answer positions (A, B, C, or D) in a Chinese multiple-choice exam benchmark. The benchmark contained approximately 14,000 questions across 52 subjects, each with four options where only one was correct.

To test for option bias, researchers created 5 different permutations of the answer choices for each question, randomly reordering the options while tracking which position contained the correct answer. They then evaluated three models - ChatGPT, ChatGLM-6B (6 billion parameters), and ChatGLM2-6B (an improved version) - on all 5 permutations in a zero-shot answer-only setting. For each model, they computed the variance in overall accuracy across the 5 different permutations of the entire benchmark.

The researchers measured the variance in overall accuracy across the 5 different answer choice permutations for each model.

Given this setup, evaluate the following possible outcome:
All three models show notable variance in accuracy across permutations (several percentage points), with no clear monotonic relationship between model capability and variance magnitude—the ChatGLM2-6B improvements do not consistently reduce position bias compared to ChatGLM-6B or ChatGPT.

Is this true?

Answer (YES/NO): NO